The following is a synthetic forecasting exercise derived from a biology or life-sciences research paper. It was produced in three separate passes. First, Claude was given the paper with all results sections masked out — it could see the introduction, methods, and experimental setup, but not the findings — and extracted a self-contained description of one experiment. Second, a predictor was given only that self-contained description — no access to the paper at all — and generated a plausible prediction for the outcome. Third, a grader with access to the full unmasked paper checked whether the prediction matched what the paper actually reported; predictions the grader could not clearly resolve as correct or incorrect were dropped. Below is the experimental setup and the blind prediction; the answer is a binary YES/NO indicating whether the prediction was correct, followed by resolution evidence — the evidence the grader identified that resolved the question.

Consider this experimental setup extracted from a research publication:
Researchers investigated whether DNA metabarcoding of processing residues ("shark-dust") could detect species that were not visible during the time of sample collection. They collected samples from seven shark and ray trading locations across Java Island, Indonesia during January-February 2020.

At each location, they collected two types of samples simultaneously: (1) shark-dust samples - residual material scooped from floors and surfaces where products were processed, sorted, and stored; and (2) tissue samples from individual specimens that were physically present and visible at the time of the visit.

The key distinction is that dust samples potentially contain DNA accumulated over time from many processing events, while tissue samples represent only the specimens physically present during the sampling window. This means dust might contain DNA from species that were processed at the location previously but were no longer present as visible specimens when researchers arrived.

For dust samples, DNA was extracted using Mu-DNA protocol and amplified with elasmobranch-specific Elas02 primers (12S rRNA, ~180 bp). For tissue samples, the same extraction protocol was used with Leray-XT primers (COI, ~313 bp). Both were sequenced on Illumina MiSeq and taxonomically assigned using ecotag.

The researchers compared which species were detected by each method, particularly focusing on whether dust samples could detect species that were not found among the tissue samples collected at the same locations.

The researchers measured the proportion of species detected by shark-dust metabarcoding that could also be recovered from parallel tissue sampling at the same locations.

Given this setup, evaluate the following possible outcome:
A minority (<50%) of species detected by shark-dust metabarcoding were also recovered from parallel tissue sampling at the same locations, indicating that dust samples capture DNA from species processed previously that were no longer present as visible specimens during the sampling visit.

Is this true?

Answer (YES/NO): NO